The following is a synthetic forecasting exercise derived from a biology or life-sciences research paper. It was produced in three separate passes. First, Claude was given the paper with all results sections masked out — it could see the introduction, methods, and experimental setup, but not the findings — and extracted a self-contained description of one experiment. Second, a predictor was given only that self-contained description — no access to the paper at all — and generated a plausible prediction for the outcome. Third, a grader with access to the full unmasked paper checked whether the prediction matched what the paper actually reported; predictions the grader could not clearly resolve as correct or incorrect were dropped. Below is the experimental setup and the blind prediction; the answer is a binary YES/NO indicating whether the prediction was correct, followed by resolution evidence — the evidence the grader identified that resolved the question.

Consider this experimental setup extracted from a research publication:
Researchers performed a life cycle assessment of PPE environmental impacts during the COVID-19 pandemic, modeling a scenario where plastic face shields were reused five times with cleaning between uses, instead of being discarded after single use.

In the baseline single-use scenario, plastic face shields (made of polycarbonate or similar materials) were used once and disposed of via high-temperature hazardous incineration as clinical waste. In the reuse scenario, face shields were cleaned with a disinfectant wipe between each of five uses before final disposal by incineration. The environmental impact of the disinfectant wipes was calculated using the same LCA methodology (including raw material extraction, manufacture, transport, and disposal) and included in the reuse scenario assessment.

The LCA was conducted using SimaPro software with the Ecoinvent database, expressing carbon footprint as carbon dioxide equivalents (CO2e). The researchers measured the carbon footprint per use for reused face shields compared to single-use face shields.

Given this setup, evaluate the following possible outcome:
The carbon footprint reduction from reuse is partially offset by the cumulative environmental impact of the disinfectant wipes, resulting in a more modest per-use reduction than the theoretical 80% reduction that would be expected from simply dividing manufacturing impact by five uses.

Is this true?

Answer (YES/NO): YES